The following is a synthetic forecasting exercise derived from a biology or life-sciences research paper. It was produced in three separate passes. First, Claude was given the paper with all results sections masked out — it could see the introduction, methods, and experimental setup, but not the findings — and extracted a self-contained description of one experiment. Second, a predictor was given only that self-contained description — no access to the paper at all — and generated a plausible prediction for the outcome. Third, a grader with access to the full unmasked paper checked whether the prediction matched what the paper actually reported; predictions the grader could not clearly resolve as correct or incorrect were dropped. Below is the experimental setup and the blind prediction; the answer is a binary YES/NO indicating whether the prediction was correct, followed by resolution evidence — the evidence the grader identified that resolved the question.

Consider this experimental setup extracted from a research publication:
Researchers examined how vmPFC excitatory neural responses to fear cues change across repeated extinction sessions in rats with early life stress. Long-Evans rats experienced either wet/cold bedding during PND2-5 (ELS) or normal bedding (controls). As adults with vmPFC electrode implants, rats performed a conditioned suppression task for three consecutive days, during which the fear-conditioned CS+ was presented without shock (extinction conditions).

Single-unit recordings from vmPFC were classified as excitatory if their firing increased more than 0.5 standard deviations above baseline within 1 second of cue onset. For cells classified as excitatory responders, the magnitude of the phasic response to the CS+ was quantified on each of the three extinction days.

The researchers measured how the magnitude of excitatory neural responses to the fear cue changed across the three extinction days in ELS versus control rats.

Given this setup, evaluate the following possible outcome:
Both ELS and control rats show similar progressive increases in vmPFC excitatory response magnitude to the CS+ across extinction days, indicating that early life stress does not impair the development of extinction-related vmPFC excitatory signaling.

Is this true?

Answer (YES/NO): NO